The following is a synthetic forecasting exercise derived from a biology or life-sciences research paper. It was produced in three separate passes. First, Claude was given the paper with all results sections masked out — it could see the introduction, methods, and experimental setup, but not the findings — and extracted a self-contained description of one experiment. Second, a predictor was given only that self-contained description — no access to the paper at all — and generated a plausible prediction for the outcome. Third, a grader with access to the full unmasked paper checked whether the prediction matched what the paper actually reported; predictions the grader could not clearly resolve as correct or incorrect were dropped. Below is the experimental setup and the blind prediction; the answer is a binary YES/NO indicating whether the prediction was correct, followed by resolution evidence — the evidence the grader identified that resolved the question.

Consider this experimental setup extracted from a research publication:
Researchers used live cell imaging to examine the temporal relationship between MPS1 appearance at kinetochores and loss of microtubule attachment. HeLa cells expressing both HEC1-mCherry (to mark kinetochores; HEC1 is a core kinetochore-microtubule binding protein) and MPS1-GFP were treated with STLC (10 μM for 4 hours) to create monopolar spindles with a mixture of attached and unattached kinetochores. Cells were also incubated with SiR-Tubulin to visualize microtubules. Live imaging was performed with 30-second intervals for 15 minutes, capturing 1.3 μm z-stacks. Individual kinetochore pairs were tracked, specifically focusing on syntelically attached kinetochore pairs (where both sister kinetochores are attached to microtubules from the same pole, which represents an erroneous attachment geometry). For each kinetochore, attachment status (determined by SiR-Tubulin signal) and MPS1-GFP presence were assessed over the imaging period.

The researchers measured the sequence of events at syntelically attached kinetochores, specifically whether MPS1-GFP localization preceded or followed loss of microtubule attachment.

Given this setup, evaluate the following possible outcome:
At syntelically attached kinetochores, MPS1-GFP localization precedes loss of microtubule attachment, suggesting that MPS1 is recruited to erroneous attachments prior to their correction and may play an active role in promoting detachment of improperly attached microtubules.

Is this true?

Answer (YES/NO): YES